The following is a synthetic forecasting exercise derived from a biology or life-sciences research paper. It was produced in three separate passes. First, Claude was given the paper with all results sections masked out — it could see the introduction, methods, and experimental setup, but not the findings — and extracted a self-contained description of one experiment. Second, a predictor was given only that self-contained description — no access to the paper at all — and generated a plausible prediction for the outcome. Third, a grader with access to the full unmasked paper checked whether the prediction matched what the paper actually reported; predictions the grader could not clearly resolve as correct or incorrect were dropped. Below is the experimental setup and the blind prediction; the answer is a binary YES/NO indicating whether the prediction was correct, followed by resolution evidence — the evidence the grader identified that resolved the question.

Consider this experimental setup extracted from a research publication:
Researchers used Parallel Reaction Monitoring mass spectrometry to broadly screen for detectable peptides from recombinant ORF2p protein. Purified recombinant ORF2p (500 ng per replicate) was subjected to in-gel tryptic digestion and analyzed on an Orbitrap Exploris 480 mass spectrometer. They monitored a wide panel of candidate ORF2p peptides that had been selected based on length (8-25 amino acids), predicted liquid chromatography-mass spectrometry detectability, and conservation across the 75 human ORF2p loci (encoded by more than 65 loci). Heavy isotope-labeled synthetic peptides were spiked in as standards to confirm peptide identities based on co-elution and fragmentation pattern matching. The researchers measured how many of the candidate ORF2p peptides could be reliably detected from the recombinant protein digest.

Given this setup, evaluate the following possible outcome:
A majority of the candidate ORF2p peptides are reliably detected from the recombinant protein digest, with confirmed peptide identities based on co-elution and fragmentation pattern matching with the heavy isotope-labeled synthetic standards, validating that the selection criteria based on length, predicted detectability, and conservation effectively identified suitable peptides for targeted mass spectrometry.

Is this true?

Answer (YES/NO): YES